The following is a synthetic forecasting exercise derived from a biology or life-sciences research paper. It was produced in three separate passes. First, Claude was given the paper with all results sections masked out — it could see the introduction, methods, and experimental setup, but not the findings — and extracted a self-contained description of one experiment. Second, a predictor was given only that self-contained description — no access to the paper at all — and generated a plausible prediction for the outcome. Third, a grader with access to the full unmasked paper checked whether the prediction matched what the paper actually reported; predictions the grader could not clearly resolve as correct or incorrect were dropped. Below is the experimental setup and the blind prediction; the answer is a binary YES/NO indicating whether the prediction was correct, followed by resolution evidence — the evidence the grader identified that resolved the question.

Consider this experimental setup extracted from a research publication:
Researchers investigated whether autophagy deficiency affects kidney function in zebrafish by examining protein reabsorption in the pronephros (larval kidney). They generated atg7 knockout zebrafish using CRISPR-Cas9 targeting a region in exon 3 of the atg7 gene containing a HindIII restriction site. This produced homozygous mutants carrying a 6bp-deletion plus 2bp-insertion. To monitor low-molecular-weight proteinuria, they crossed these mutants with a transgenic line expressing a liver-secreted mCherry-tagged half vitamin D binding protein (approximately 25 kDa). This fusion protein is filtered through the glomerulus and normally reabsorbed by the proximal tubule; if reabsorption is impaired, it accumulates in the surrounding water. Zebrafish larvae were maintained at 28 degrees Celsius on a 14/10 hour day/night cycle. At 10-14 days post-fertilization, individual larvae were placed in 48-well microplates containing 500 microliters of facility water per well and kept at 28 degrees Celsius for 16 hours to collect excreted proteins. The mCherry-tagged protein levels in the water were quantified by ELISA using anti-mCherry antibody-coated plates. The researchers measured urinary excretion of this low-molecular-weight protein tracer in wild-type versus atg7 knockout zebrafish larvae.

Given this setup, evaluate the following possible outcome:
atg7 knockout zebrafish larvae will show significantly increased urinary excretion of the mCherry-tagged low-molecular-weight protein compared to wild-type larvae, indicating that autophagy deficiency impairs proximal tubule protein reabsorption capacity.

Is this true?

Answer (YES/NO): YES